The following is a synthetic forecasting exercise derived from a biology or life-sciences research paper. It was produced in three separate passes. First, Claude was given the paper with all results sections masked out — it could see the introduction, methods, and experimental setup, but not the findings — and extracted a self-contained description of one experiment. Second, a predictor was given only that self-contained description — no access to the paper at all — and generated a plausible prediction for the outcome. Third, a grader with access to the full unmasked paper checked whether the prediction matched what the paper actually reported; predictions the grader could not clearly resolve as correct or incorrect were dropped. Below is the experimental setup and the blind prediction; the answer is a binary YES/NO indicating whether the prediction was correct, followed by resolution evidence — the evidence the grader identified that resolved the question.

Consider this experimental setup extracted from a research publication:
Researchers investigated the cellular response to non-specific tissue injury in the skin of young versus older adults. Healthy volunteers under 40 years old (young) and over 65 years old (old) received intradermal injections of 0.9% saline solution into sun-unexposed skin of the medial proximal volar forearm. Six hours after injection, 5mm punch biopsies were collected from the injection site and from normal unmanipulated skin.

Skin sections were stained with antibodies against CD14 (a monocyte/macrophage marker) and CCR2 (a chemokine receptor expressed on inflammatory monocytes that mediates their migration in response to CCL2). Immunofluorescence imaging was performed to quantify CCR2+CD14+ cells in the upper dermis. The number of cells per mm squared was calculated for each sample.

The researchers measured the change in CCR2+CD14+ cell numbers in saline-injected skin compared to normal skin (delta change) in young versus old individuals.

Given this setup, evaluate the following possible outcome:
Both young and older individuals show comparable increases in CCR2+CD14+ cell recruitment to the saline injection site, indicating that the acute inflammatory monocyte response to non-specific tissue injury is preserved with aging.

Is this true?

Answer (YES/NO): NO